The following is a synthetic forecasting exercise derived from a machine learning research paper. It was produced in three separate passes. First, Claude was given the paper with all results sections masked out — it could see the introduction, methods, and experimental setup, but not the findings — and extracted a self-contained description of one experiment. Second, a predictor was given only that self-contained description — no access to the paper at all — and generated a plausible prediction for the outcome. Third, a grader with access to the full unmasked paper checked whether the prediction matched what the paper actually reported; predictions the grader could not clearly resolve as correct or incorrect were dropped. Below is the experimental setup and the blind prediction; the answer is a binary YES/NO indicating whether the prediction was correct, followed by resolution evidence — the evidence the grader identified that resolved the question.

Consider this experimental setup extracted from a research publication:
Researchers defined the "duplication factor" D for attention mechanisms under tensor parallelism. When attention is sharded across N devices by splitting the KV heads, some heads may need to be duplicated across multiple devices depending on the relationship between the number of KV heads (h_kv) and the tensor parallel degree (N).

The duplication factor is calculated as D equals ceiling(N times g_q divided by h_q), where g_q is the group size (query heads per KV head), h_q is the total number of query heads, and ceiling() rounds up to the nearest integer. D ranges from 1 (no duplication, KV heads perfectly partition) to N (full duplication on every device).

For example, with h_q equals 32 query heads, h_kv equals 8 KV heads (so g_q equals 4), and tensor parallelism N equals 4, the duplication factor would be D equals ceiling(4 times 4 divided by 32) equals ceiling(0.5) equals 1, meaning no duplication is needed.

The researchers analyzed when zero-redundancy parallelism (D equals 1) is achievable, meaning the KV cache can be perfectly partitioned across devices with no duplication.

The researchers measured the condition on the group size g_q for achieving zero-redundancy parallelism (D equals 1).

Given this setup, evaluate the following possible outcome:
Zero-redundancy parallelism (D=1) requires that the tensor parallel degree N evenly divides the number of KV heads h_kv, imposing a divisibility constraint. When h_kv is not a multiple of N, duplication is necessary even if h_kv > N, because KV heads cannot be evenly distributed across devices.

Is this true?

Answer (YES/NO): NO